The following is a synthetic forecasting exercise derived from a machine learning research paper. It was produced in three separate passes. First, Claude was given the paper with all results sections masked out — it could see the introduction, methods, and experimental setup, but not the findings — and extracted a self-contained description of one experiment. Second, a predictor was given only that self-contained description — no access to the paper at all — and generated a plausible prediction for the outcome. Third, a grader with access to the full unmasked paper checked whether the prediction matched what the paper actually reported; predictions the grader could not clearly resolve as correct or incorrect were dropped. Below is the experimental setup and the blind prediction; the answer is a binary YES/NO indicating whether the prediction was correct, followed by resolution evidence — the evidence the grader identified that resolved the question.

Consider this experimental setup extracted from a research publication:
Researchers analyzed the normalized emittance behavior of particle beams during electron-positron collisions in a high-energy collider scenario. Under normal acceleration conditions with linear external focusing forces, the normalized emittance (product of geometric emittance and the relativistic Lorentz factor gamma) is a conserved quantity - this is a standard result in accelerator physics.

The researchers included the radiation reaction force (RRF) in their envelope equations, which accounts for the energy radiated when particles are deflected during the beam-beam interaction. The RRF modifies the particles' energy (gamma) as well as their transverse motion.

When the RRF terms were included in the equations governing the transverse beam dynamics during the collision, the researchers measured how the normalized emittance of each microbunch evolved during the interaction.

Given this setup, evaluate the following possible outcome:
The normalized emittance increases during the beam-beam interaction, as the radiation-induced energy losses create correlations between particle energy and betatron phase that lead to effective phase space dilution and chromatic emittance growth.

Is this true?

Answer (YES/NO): NO